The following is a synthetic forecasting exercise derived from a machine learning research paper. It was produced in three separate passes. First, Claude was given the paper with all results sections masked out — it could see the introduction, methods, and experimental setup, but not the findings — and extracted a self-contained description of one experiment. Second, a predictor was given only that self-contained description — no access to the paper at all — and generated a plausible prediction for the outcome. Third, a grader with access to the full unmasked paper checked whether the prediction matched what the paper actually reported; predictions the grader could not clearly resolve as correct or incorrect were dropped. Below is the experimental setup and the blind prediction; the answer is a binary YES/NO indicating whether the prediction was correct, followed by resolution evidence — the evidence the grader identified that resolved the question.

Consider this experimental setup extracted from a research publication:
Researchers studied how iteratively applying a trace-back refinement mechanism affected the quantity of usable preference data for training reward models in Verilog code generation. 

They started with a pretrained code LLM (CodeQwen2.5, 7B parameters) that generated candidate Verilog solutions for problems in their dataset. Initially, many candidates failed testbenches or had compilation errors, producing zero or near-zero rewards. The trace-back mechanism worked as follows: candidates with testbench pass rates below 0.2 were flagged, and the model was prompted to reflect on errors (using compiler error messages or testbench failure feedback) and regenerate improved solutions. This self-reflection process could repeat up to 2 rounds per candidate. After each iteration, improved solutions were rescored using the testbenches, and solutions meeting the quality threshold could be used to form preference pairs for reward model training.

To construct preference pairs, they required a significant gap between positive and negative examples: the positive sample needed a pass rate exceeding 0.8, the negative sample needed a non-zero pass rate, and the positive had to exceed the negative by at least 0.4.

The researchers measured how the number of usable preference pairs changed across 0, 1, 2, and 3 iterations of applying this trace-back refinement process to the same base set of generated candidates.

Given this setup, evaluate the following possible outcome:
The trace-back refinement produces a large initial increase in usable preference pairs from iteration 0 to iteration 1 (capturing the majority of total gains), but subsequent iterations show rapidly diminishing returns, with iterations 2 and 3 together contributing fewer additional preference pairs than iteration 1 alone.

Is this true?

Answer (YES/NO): NO